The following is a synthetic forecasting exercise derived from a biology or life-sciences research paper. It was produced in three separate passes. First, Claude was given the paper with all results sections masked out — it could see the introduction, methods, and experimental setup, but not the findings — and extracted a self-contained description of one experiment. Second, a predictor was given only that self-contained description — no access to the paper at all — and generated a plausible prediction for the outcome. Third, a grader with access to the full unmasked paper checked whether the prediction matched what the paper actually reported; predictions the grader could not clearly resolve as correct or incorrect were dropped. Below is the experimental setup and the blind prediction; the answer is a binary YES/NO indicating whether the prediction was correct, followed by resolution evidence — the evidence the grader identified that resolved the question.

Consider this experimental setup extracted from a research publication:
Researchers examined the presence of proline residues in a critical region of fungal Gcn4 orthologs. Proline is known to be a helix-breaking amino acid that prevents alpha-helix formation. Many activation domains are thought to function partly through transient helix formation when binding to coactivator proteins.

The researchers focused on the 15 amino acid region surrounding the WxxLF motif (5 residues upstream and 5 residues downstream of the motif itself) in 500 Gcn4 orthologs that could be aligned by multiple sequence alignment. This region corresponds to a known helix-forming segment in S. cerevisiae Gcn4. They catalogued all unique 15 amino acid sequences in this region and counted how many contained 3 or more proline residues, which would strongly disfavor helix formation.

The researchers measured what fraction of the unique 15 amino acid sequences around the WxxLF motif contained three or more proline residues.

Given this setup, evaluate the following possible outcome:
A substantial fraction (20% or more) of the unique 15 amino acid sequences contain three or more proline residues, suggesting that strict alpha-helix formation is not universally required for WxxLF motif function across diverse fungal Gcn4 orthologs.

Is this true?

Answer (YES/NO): YES